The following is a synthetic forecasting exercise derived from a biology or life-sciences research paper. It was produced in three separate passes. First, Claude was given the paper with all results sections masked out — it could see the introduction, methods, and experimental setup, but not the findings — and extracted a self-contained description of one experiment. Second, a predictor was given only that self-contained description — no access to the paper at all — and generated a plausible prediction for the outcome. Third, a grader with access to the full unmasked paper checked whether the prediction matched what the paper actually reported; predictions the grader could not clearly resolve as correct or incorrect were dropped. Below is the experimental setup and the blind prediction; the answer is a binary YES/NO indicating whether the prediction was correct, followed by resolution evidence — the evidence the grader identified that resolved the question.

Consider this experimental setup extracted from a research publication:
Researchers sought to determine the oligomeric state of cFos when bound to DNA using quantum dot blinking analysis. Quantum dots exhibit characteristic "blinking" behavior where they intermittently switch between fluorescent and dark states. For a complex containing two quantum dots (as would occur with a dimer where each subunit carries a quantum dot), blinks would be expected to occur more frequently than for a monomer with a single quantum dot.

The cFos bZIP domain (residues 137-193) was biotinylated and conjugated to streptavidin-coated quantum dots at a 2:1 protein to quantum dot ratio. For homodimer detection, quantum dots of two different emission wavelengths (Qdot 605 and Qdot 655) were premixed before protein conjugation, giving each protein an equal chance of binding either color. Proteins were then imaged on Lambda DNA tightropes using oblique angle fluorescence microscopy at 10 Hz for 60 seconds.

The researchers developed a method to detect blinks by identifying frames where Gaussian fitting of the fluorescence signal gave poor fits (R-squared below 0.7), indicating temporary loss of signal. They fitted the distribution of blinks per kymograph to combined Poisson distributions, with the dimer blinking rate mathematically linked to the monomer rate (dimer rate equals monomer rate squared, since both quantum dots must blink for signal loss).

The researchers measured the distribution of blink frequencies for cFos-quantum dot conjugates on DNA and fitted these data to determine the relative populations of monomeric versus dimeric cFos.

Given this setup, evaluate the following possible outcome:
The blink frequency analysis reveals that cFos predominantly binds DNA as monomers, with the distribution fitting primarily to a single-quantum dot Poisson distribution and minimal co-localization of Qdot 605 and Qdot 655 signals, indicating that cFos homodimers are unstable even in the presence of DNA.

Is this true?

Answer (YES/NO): NO